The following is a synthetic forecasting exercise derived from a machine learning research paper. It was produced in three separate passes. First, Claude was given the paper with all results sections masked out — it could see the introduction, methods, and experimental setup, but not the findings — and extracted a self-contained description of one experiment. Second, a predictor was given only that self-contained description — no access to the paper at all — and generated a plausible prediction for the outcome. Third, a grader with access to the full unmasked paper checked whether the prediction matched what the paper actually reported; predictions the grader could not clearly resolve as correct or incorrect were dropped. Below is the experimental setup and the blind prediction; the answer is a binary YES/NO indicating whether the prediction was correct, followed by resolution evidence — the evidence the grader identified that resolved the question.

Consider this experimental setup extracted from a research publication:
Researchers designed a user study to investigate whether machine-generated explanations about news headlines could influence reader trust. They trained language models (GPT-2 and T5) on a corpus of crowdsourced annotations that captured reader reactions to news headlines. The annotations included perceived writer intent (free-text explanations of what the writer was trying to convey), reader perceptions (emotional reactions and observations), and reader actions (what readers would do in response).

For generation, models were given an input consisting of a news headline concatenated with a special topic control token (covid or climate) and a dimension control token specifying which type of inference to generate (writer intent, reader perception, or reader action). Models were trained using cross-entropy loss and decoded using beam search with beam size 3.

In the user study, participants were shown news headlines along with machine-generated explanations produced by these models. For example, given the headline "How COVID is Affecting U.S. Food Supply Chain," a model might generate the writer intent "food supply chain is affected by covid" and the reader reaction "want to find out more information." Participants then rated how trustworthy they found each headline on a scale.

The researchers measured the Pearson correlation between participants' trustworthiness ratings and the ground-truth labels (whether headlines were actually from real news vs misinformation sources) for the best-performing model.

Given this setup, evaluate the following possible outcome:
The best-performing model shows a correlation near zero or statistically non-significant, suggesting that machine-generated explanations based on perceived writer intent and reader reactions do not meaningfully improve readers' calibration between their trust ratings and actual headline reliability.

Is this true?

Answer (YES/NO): NO